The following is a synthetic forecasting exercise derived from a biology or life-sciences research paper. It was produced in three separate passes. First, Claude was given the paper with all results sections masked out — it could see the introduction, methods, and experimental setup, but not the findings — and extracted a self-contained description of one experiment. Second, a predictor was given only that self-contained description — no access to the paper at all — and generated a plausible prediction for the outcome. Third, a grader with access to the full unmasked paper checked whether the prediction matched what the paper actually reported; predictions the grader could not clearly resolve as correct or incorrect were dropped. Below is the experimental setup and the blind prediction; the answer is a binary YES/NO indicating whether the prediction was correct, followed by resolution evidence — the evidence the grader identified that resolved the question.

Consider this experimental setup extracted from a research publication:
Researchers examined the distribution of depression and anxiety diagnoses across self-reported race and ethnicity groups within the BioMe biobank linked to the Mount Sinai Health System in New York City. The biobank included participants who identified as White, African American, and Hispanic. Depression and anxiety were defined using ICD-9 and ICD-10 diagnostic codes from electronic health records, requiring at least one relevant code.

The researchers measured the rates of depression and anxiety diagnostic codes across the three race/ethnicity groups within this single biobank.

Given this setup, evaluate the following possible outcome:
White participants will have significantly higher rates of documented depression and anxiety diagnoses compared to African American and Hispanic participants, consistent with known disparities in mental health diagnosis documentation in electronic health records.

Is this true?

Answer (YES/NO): NO